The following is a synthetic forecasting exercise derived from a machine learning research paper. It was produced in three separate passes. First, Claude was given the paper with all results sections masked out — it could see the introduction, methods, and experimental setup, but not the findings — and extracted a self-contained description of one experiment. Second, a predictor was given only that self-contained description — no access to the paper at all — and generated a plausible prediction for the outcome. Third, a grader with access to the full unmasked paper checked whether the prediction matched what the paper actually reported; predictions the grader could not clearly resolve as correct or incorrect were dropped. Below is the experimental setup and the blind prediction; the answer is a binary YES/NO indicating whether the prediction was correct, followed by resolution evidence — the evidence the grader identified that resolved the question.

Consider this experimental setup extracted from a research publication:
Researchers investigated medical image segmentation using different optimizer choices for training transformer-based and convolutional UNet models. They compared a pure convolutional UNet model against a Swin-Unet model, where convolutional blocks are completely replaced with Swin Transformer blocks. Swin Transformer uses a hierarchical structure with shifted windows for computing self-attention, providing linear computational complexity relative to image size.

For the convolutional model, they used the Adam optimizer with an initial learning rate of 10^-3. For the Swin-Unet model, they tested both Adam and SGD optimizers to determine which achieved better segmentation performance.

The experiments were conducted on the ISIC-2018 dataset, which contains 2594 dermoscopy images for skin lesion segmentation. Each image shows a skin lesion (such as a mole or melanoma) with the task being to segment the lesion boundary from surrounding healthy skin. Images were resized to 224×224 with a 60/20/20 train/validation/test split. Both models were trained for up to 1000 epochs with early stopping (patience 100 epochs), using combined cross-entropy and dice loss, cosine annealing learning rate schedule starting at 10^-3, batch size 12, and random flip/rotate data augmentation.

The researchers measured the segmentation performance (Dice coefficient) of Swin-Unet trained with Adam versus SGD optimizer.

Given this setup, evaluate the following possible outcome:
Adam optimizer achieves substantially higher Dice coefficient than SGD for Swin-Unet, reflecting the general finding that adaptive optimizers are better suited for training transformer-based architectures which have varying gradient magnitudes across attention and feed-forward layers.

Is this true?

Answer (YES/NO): NO